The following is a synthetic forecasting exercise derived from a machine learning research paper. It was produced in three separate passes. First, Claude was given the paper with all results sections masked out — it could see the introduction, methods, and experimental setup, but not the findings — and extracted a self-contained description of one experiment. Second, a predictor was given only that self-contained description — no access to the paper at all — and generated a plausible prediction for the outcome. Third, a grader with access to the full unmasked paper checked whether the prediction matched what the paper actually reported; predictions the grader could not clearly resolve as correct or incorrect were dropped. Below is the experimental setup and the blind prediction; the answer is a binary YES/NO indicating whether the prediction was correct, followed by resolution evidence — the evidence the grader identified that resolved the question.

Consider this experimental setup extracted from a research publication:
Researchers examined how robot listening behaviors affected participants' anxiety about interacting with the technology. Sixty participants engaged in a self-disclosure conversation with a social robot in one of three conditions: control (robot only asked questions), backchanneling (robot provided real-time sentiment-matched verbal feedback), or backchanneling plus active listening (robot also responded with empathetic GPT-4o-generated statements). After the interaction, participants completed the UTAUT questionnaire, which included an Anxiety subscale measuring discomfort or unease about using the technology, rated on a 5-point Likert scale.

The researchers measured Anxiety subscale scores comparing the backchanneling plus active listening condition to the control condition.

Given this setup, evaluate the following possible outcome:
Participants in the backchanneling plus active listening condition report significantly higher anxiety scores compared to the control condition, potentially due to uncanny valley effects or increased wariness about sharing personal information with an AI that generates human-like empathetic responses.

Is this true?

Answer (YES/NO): NO